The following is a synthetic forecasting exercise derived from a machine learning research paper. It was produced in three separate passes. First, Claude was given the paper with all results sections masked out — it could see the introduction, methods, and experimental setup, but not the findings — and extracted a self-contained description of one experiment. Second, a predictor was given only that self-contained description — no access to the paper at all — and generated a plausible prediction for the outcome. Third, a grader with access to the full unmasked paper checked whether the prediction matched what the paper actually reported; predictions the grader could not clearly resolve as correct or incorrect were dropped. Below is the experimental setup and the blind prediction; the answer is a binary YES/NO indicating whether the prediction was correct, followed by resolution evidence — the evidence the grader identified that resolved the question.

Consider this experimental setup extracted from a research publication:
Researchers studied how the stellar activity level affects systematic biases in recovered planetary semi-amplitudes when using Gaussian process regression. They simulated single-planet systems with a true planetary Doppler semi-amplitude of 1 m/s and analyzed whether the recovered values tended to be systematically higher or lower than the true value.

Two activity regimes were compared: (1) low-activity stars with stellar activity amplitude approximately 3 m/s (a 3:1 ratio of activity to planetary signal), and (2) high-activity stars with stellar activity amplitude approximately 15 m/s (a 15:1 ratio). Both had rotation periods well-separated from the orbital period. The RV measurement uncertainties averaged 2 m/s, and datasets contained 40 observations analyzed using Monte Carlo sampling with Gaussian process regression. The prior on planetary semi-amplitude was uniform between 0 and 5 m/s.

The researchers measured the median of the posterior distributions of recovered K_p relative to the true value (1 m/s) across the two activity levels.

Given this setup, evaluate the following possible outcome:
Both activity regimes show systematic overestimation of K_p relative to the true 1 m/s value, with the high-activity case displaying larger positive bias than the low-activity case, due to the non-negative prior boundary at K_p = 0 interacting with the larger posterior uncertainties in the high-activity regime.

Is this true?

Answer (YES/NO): NO